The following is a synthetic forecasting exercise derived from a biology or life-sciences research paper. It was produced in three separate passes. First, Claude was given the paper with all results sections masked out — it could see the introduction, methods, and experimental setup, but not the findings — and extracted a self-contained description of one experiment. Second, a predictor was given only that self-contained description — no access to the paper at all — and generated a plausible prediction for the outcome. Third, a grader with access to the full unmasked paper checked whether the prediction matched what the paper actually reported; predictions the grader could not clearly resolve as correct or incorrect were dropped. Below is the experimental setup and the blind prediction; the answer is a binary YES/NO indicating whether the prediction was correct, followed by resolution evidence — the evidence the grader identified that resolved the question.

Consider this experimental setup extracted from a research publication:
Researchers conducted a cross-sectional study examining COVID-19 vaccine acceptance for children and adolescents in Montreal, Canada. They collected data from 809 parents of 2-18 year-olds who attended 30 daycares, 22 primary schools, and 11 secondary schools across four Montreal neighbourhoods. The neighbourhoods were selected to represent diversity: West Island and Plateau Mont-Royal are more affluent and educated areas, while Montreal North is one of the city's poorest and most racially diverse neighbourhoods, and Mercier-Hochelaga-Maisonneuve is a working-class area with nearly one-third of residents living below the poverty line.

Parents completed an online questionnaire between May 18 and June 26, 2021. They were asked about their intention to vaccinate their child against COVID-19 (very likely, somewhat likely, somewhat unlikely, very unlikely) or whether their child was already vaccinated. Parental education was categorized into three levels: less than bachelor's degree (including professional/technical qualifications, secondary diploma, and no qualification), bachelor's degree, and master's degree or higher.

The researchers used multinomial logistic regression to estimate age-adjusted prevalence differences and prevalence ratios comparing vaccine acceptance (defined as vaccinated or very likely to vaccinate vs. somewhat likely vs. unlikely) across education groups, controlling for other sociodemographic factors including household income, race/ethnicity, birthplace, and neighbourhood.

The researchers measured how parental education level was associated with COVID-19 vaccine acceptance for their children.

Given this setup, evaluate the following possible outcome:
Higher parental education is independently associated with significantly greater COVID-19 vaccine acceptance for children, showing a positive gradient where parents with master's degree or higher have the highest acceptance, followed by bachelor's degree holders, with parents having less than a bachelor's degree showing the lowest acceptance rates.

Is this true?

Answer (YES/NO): NO